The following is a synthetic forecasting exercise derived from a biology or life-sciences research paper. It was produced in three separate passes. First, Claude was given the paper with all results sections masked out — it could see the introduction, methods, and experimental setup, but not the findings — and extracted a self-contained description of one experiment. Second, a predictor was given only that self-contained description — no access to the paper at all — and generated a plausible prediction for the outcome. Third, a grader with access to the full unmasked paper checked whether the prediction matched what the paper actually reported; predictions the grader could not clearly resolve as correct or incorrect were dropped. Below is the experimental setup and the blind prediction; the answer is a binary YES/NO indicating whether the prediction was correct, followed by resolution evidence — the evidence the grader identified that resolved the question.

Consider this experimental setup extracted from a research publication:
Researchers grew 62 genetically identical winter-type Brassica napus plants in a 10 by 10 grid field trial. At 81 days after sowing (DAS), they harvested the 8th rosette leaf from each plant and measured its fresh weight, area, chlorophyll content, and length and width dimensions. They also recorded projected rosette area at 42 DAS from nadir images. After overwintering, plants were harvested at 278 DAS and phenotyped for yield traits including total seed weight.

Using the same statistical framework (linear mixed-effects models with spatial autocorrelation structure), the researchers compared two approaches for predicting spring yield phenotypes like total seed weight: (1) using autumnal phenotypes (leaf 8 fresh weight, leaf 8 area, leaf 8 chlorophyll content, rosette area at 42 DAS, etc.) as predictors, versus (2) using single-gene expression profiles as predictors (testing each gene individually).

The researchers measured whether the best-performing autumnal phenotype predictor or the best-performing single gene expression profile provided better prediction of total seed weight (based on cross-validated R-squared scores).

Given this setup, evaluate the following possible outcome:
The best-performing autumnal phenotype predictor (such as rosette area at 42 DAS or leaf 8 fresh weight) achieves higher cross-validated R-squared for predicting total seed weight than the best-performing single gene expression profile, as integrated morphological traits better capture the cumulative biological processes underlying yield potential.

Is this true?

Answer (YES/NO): YES